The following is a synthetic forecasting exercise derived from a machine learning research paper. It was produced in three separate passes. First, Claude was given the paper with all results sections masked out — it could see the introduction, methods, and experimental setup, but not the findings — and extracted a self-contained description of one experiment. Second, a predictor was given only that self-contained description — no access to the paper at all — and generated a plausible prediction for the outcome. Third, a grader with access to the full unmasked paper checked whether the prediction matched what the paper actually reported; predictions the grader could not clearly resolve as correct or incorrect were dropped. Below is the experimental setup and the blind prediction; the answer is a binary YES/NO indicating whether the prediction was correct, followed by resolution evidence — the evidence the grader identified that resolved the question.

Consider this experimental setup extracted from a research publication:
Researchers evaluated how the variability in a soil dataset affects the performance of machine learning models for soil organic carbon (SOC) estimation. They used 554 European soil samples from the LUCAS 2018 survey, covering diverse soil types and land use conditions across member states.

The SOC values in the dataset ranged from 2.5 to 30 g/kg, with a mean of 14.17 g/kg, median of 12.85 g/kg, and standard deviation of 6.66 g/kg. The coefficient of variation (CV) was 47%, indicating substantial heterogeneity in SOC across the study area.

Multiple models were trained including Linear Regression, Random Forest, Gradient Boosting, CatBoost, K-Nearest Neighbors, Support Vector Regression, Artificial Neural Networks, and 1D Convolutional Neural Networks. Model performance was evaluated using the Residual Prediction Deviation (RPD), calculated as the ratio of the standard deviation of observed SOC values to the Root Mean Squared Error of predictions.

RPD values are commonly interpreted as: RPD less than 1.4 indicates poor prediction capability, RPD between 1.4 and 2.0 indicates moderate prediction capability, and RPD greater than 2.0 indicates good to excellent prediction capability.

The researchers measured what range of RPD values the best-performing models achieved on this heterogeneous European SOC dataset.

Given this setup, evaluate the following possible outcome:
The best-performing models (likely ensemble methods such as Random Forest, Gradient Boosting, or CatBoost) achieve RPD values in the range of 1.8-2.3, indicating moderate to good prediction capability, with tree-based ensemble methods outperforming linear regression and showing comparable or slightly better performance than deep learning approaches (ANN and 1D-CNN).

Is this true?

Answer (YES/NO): NO